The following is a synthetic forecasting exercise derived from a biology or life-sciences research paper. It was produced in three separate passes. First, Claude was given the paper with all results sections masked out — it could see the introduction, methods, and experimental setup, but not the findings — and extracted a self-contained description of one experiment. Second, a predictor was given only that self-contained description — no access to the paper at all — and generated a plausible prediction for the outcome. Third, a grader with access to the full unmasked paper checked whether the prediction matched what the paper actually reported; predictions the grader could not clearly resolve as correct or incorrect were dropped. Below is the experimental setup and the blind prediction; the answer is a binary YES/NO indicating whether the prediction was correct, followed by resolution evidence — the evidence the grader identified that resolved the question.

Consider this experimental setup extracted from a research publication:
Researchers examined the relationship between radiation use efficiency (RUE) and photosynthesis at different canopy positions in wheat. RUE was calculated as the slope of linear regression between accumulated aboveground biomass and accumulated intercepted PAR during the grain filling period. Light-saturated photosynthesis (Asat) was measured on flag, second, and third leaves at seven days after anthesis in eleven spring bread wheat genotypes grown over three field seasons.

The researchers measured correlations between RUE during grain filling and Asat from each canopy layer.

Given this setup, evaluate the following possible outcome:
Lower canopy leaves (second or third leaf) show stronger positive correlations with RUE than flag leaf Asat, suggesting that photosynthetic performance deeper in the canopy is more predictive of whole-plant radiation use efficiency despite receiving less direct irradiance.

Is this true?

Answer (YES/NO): YES